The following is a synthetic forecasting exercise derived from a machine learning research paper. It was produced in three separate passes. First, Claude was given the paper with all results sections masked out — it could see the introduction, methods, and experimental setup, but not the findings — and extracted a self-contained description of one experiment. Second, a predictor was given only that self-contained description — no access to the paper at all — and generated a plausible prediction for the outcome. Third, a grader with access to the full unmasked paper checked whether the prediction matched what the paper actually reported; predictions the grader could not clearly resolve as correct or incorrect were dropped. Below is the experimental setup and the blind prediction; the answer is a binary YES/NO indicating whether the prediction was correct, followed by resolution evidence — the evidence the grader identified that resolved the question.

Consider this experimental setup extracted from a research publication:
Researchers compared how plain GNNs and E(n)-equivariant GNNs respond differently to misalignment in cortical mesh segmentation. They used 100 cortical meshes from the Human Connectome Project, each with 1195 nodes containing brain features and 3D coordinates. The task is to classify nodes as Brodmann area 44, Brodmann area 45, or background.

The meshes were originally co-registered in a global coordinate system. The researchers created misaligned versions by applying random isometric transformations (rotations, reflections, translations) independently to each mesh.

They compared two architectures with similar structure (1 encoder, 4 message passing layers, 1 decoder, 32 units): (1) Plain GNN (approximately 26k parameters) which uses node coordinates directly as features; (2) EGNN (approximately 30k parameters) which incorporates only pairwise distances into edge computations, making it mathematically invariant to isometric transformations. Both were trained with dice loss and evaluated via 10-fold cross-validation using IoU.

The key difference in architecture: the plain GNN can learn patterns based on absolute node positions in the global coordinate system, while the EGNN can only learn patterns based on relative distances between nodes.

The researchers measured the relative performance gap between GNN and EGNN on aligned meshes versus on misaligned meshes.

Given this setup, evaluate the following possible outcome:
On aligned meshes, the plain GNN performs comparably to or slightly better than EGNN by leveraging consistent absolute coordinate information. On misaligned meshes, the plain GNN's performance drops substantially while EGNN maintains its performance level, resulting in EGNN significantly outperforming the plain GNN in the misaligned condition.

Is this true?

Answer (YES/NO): YES